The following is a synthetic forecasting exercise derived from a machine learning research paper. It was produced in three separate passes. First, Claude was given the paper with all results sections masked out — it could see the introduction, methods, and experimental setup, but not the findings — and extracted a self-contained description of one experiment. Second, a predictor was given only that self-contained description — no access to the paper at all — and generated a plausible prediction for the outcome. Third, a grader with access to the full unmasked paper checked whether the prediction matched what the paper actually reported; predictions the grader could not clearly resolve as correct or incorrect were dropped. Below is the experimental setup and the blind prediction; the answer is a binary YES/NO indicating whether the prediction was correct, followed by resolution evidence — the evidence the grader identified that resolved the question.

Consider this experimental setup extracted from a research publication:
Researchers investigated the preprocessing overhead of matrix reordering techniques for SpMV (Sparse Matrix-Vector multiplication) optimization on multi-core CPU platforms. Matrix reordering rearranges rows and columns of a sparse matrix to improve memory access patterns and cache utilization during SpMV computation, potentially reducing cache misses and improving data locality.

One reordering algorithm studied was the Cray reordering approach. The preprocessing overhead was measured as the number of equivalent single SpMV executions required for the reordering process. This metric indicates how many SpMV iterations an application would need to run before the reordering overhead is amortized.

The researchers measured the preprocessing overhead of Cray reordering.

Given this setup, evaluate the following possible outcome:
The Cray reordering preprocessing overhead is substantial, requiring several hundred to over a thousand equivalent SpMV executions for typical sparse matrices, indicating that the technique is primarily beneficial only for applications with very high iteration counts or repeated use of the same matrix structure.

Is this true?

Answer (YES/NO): NO